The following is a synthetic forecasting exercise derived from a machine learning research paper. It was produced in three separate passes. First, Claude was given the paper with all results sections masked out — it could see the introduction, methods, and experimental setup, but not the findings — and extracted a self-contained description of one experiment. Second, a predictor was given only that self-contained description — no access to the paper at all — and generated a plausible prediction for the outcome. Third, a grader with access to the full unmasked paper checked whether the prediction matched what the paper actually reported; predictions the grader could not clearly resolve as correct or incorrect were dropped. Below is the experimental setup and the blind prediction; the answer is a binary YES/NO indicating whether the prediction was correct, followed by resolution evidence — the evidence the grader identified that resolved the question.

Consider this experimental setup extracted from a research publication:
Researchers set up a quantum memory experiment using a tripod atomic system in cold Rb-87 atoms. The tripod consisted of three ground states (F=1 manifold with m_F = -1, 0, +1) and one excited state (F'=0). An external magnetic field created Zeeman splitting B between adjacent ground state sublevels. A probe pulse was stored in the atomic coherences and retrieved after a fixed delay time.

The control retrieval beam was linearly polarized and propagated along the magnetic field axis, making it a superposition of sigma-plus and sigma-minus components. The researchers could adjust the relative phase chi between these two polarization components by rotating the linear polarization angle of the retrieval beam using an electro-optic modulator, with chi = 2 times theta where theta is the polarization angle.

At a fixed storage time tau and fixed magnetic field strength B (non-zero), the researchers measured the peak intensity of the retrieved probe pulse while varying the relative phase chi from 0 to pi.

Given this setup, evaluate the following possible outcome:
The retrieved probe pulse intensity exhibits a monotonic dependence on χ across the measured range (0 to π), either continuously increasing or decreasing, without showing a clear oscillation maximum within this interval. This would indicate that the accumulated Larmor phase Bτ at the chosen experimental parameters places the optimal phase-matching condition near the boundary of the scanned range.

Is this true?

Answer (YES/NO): NO